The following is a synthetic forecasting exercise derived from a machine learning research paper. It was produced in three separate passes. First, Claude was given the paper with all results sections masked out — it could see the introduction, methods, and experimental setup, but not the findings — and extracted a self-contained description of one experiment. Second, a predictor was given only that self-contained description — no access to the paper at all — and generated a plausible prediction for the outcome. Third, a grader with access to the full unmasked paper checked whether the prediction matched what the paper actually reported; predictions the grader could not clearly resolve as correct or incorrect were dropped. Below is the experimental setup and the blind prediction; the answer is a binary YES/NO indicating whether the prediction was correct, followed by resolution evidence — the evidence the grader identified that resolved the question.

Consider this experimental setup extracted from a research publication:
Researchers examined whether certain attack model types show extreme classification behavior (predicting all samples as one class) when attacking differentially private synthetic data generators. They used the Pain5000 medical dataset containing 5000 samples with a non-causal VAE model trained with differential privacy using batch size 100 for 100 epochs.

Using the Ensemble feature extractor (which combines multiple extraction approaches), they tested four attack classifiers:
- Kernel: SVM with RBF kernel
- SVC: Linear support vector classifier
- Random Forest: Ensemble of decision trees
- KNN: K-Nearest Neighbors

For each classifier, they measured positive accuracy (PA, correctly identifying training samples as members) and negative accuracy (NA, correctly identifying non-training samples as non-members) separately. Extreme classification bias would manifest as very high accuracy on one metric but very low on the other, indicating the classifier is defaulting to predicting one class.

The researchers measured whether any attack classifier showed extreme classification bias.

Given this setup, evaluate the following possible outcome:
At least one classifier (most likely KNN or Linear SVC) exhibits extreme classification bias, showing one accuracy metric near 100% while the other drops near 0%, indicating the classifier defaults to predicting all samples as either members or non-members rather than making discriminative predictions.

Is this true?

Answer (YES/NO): YES